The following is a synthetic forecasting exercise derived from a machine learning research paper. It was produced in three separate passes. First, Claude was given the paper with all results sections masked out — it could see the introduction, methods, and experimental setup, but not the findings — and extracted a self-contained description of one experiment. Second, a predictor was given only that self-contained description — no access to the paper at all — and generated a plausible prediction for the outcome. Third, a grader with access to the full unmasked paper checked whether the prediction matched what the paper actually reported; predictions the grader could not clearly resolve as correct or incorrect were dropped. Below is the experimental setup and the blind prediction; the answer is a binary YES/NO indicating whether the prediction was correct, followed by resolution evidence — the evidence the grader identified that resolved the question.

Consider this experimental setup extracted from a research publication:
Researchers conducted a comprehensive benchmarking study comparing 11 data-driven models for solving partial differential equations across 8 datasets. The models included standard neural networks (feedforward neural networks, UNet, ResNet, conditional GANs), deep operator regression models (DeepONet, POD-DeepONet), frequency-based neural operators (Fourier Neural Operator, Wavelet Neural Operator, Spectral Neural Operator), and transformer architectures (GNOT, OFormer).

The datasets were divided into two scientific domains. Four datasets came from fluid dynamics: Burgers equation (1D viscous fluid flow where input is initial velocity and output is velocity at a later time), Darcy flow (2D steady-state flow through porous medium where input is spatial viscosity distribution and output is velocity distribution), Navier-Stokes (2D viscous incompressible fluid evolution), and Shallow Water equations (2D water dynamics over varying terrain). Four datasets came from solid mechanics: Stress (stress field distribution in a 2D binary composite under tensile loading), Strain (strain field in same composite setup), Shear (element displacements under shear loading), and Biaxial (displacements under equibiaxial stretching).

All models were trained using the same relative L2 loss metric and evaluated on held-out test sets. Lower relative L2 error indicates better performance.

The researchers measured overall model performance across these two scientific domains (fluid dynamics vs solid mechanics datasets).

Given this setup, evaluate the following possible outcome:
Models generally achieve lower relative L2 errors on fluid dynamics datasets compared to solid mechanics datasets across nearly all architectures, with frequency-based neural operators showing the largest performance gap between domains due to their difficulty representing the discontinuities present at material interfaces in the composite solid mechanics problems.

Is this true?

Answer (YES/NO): NO